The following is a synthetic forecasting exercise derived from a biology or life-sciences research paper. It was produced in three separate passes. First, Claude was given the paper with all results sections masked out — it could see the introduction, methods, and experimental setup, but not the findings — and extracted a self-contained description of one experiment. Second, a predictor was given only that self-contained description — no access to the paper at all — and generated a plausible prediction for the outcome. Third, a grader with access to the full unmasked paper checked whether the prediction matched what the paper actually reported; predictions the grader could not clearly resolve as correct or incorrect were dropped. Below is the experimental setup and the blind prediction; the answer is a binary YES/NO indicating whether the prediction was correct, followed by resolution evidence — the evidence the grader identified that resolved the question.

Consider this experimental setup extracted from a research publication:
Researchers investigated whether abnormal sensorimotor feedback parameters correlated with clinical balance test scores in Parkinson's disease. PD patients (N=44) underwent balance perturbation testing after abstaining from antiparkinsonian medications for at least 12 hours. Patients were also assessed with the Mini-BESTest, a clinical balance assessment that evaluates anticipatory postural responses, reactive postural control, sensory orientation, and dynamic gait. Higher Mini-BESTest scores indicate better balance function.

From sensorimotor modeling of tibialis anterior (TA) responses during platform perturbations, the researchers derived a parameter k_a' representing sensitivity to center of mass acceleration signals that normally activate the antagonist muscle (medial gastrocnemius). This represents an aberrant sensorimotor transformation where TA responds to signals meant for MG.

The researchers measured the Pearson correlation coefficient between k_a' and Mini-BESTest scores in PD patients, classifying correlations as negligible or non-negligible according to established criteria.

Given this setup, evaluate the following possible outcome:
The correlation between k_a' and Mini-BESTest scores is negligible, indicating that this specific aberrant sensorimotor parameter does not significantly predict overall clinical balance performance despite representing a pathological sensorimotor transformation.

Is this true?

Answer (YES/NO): YES